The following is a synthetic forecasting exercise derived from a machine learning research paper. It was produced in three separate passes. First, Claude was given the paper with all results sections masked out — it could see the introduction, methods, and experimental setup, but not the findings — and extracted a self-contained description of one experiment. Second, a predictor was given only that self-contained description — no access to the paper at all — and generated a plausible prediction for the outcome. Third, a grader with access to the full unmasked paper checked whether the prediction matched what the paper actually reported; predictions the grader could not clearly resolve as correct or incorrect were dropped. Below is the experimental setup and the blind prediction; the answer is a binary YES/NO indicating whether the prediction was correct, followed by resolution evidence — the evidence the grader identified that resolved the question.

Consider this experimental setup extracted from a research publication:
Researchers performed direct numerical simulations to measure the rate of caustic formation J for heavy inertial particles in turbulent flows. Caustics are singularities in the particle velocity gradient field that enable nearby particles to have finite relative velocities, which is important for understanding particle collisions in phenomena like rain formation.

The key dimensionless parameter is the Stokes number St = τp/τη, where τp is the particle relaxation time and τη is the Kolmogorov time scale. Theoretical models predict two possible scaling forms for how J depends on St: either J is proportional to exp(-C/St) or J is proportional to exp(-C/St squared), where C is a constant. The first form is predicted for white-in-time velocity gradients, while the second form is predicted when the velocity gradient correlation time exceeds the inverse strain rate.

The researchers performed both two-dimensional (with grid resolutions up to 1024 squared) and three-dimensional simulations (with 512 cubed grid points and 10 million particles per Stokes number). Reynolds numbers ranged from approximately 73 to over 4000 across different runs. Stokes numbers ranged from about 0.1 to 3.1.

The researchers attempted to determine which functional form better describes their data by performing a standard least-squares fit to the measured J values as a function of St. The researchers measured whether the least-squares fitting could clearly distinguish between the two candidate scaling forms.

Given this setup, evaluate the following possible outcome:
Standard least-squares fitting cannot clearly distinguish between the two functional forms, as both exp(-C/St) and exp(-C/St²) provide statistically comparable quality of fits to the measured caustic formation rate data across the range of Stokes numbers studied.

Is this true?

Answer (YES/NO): YES